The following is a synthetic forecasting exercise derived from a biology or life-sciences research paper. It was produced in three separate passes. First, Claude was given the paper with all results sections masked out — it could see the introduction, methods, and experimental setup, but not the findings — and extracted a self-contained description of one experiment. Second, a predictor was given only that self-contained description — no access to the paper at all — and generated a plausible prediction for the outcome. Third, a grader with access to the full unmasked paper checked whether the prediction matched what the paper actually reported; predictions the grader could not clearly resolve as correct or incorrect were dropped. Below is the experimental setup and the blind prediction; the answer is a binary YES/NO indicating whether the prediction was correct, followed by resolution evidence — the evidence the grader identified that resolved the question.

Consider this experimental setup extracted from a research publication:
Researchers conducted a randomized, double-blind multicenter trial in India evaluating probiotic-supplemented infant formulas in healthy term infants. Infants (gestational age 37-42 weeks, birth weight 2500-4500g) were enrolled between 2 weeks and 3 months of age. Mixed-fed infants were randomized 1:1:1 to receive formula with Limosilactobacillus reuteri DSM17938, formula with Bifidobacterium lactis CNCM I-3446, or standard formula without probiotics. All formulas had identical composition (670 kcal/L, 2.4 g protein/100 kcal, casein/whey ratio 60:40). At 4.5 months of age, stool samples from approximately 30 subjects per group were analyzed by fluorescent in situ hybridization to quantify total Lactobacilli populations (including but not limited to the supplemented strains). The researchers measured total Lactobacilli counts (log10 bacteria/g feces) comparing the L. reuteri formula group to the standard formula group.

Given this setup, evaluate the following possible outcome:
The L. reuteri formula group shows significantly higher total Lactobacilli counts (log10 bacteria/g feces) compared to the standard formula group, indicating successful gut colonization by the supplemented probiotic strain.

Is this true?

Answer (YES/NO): YES